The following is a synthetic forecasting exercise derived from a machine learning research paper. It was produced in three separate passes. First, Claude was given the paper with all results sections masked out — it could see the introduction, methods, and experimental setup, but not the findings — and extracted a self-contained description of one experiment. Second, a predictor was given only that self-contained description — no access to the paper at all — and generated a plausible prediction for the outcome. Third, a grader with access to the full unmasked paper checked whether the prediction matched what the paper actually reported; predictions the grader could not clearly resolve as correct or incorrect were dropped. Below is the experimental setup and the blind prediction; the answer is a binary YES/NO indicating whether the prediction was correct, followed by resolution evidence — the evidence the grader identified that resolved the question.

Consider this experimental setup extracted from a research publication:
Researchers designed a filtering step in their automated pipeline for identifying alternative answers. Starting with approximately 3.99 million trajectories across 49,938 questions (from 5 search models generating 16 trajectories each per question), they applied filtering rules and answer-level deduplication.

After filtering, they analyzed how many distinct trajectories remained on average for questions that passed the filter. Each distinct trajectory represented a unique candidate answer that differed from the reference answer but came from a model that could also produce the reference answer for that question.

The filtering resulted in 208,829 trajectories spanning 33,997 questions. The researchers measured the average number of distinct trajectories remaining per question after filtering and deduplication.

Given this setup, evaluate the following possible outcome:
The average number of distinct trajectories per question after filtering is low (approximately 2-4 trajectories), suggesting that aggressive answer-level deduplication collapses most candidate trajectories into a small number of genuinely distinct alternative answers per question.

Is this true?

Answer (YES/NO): NO